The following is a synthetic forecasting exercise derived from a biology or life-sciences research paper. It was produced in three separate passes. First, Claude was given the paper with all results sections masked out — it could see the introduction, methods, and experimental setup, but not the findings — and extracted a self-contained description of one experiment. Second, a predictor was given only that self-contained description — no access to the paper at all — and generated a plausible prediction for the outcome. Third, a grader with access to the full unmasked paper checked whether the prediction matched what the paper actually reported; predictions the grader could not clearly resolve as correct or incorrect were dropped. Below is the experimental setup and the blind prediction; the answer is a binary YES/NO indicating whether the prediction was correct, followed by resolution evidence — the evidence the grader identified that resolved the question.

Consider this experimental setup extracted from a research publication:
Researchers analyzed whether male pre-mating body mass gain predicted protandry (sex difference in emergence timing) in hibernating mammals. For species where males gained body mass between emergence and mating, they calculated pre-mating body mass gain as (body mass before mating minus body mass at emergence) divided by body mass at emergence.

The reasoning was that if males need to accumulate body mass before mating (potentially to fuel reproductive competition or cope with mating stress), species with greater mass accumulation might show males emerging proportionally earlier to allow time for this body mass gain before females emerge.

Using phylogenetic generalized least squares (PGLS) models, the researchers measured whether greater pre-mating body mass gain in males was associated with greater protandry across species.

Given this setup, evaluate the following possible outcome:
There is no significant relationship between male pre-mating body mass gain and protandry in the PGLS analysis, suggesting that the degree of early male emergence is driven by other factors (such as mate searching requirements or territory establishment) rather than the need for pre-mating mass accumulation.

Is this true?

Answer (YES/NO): NO